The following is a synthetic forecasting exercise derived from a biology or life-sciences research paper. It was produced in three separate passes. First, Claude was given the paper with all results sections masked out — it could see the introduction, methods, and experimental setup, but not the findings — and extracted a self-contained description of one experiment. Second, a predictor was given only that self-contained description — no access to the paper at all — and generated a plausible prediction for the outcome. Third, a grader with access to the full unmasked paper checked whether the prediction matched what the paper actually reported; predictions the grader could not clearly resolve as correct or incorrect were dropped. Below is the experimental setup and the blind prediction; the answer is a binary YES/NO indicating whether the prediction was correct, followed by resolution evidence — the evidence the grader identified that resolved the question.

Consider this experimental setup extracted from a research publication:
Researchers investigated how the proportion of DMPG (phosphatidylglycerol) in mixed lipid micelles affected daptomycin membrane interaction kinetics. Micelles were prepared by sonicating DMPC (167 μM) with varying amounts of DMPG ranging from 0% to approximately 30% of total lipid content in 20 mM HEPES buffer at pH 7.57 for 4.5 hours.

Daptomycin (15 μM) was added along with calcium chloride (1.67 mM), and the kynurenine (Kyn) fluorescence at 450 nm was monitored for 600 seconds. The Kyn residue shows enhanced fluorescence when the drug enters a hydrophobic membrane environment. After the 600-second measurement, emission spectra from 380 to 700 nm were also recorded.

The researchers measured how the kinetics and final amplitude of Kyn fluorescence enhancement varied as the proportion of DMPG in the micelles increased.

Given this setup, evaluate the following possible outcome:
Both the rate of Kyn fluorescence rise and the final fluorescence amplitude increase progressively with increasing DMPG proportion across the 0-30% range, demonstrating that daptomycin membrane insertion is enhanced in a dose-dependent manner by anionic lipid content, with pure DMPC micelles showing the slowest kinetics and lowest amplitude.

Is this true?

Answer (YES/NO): YES